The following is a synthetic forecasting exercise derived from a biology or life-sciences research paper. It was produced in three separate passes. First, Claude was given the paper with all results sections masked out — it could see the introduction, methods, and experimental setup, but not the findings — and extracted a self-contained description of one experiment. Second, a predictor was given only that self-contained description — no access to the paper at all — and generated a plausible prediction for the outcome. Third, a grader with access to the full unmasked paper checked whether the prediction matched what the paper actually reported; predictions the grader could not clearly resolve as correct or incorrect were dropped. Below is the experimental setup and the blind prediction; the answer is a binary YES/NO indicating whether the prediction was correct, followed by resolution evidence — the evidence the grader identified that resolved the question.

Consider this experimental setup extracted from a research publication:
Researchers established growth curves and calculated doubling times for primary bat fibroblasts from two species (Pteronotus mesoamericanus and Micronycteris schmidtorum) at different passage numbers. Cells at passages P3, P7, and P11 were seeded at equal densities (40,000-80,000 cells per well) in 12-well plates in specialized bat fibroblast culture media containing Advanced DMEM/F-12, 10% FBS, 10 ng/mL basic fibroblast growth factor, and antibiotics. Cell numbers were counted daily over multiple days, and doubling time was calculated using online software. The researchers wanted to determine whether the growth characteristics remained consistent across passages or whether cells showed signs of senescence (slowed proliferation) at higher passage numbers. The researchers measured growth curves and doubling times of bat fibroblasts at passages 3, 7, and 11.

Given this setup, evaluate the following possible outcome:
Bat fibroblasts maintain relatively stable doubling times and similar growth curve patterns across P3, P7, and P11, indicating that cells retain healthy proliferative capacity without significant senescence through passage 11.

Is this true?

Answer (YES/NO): YES